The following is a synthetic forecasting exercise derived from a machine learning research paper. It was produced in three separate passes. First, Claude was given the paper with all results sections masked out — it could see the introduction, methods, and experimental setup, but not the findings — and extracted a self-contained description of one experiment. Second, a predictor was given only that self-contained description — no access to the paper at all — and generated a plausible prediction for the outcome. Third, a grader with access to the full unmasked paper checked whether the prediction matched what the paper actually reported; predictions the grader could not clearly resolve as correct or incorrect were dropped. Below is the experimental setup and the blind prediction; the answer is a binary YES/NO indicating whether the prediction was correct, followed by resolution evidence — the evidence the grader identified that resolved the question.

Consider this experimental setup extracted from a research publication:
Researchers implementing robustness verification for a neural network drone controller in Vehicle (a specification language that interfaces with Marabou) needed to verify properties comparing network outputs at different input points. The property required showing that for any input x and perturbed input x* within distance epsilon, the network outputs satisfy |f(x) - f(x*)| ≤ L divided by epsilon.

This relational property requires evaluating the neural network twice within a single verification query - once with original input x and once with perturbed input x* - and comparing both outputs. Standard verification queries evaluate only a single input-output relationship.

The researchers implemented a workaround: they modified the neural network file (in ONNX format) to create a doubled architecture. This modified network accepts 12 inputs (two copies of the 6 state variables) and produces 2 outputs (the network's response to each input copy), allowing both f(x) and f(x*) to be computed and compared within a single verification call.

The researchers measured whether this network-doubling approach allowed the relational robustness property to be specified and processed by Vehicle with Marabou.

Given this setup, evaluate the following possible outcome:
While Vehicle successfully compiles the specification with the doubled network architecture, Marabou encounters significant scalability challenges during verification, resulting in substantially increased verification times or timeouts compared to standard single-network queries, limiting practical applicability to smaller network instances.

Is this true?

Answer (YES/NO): NO